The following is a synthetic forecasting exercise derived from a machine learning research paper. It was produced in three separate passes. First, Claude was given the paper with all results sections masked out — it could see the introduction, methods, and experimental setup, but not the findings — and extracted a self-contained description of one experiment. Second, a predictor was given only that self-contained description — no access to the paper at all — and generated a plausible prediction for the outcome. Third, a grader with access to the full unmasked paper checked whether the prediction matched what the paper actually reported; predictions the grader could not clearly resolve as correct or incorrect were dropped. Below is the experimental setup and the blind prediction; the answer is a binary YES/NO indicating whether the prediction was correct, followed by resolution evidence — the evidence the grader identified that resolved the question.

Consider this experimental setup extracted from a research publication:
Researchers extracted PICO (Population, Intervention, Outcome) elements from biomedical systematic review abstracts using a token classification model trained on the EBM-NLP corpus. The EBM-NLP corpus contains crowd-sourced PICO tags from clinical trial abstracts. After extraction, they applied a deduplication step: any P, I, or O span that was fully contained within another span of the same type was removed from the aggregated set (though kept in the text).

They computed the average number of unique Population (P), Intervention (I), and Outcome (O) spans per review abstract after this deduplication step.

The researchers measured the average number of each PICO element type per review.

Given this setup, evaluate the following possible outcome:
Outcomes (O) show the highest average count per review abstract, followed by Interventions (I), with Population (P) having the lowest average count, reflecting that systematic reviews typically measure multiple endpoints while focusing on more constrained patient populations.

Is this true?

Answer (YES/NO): YES